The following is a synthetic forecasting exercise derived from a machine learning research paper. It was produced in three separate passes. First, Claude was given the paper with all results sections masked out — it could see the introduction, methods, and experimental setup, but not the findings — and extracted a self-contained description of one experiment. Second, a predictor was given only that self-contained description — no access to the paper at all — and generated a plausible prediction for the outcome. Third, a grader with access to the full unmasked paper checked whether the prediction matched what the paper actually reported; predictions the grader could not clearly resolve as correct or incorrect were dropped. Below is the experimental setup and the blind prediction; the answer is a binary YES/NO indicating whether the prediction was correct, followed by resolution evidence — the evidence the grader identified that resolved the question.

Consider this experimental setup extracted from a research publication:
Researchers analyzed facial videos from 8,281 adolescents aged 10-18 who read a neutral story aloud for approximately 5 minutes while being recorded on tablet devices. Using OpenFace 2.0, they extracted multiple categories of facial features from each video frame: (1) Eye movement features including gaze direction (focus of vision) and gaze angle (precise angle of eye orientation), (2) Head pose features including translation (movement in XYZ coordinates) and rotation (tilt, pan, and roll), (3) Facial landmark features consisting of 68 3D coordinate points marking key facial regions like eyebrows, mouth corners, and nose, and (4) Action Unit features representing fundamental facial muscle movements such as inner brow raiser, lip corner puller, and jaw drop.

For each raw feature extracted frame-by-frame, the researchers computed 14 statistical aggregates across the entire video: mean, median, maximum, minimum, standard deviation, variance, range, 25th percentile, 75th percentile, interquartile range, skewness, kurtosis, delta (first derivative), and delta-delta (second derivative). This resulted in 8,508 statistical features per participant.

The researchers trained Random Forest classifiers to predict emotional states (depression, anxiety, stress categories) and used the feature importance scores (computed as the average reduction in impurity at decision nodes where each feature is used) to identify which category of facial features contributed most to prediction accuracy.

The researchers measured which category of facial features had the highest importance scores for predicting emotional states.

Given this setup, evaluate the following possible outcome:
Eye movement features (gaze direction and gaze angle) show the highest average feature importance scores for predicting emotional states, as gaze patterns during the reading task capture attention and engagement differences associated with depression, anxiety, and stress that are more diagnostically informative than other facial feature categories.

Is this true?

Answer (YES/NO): NO